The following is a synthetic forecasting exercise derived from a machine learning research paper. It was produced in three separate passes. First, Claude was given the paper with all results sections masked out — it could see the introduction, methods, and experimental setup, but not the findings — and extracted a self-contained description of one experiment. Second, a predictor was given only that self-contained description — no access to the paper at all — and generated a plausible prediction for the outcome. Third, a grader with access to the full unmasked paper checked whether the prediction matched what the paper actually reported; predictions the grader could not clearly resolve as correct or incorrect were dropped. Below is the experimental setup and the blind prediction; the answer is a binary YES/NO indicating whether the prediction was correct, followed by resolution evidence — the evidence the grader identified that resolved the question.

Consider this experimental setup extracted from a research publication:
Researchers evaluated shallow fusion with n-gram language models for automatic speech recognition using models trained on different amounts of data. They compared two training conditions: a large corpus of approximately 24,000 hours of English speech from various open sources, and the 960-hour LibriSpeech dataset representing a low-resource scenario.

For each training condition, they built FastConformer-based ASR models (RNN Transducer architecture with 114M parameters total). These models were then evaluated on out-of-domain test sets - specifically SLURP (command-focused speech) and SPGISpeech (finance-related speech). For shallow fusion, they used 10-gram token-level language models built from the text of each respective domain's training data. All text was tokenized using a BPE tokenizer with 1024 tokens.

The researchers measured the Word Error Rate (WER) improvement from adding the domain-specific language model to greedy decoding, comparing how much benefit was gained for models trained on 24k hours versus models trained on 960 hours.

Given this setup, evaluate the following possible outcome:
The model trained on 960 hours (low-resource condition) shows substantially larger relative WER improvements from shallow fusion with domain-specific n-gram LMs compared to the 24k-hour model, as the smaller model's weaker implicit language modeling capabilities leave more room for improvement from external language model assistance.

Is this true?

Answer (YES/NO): NO